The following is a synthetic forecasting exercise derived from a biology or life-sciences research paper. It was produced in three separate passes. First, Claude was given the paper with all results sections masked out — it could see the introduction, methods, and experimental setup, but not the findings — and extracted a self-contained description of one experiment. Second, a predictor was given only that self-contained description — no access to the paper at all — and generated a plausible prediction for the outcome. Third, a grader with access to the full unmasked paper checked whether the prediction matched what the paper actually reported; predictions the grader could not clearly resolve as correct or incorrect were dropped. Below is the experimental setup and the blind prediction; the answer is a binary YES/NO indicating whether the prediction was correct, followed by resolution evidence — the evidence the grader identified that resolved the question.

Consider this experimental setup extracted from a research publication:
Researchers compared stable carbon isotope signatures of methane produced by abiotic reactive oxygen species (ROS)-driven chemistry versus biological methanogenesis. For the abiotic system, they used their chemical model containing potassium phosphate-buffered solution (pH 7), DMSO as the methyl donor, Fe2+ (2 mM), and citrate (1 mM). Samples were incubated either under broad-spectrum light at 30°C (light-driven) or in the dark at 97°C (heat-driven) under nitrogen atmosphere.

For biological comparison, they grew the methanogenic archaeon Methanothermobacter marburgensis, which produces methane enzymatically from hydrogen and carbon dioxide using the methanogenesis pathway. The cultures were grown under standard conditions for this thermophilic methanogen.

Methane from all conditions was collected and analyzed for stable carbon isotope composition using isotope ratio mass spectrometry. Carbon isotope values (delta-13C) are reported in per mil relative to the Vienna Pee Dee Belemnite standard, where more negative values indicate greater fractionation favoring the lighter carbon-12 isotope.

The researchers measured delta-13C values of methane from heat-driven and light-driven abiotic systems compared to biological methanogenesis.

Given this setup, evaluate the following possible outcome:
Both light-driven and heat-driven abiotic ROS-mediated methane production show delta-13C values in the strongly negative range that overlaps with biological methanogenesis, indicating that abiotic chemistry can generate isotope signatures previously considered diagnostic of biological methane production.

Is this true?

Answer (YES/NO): NO